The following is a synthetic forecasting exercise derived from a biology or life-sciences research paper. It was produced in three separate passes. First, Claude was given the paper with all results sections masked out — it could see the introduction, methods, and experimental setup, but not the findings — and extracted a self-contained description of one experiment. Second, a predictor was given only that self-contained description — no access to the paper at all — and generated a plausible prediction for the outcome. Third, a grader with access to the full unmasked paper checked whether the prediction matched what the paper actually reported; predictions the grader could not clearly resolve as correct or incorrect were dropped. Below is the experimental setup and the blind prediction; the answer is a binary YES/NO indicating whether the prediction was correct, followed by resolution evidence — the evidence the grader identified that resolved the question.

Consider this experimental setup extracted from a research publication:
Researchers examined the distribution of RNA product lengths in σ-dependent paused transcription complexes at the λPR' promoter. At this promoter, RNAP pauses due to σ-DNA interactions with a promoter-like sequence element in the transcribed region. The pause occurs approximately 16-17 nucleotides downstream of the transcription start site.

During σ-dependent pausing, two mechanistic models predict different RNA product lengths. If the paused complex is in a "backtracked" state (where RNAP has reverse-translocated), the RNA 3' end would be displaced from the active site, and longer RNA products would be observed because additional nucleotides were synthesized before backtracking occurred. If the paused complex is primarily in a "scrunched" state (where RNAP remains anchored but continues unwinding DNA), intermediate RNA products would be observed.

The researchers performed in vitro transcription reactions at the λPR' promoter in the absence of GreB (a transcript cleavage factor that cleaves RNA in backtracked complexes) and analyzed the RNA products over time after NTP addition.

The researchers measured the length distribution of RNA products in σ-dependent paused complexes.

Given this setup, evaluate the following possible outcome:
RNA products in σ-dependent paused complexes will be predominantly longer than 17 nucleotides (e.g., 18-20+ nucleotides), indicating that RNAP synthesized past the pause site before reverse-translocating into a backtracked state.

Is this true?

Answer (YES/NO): NO